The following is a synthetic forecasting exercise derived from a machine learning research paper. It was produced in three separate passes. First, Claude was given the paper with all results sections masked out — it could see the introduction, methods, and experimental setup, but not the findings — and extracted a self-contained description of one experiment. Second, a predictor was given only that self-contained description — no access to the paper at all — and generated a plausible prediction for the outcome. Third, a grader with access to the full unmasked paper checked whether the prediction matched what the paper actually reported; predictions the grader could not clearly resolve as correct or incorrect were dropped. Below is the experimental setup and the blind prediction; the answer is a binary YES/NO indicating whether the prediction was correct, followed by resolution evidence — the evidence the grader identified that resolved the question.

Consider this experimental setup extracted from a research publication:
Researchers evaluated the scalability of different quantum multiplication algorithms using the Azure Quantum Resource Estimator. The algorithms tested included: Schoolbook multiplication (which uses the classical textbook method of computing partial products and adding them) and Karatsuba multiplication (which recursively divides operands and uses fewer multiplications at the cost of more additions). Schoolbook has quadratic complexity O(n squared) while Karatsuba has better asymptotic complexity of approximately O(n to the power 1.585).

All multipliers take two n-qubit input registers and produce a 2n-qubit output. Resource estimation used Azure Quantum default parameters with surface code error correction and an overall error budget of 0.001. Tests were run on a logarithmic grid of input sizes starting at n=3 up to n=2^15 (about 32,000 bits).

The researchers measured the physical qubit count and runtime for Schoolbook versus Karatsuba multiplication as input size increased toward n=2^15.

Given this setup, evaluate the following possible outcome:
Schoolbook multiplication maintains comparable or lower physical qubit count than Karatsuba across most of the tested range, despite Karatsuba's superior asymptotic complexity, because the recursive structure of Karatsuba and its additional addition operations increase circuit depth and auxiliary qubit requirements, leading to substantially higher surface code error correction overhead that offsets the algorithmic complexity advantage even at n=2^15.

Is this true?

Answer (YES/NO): NO